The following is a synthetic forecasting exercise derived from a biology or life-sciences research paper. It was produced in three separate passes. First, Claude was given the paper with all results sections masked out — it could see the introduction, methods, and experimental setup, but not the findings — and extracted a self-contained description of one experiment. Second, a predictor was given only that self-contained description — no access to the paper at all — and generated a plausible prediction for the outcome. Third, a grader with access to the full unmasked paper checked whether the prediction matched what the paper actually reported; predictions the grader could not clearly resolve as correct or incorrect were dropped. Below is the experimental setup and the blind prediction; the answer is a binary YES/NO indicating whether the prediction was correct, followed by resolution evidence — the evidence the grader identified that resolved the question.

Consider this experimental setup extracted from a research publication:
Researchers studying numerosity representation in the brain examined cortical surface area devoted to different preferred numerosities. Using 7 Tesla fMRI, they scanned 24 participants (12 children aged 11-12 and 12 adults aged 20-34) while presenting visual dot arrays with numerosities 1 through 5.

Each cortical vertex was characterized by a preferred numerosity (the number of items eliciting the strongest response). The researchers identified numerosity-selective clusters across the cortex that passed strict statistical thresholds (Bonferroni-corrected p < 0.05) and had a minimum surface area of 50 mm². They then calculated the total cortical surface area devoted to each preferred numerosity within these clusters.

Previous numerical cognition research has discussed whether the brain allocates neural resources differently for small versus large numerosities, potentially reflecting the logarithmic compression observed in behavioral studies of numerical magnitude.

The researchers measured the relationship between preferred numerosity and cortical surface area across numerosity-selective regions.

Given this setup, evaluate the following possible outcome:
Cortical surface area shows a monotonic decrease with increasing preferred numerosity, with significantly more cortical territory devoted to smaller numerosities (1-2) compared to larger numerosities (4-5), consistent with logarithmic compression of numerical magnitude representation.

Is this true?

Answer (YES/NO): YES